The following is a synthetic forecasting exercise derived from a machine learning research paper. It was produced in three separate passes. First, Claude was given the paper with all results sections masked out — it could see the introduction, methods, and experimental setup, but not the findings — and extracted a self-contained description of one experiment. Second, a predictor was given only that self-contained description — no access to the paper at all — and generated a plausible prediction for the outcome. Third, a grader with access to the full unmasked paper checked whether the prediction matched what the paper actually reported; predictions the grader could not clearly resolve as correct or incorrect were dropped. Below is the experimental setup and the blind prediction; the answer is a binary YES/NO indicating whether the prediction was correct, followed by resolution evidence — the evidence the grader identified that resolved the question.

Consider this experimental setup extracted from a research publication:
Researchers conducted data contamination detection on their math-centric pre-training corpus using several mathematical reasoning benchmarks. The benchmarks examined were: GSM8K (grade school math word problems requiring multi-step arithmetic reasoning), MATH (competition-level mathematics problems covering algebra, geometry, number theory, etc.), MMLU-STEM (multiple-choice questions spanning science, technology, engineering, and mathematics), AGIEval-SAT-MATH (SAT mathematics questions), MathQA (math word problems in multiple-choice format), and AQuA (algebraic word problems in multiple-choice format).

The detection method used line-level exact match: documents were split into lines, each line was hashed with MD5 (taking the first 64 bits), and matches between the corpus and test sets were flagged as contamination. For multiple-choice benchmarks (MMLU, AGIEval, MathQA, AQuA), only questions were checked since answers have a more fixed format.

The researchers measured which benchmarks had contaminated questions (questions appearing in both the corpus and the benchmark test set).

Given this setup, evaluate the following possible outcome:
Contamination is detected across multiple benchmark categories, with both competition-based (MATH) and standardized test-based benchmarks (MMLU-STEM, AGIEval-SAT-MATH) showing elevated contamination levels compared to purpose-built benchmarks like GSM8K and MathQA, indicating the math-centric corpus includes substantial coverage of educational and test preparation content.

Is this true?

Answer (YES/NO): NO